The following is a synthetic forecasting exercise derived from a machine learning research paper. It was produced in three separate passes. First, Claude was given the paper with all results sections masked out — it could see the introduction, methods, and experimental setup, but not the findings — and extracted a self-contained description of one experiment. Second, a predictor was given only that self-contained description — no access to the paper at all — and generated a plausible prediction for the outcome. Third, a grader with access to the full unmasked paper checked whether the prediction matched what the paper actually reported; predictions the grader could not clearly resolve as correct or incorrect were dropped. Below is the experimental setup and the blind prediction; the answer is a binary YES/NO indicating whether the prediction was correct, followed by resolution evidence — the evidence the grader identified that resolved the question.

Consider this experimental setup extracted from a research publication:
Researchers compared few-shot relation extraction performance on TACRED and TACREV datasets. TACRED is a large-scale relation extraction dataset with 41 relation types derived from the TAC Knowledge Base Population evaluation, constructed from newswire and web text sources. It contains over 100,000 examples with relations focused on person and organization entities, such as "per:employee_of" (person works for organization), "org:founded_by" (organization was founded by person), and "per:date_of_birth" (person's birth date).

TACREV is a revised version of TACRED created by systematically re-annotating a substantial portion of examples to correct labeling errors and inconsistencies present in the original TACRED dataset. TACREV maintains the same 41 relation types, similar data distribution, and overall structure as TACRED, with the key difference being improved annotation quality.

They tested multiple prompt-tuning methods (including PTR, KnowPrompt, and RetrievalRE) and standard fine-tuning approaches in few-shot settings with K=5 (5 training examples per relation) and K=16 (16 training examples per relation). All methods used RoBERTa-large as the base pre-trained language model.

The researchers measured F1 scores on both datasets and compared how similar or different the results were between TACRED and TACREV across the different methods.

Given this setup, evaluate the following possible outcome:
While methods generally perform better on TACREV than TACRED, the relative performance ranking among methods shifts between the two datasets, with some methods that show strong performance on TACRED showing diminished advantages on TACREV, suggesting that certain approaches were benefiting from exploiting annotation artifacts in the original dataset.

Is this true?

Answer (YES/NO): NO